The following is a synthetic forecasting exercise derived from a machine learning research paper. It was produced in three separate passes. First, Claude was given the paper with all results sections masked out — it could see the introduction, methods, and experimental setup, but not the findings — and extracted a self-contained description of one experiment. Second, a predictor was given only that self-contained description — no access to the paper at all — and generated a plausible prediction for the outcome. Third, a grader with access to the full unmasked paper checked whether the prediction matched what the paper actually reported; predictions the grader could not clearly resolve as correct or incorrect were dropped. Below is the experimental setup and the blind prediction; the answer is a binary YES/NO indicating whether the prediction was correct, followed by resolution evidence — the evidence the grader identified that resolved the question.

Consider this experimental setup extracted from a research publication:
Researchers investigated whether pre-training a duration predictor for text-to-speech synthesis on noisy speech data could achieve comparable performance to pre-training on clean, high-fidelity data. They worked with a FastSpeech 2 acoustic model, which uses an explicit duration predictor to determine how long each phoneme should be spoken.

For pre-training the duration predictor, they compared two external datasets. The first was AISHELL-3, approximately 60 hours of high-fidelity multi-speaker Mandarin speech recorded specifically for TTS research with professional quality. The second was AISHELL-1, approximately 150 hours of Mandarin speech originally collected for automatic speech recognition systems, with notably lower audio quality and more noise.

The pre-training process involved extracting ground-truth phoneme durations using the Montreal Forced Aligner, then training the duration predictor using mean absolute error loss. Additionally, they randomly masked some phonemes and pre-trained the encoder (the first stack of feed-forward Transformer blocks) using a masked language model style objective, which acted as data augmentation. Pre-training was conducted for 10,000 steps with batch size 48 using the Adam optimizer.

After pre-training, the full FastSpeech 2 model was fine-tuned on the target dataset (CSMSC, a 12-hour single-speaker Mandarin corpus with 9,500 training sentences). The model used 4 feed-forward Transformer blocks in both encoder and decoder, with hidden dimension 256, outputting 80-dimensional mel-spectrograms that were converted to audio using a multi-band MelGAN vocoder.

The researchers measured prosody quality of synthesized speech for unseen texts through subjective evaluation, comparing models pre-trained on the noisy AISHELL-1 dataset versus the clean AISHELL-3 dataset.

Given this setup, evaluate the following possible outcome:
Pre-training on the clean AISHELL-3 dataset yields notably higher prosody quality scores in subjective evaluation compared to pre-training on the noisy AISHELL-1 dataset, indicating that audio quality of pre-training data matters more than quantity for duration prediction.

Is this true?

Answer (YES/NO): NO